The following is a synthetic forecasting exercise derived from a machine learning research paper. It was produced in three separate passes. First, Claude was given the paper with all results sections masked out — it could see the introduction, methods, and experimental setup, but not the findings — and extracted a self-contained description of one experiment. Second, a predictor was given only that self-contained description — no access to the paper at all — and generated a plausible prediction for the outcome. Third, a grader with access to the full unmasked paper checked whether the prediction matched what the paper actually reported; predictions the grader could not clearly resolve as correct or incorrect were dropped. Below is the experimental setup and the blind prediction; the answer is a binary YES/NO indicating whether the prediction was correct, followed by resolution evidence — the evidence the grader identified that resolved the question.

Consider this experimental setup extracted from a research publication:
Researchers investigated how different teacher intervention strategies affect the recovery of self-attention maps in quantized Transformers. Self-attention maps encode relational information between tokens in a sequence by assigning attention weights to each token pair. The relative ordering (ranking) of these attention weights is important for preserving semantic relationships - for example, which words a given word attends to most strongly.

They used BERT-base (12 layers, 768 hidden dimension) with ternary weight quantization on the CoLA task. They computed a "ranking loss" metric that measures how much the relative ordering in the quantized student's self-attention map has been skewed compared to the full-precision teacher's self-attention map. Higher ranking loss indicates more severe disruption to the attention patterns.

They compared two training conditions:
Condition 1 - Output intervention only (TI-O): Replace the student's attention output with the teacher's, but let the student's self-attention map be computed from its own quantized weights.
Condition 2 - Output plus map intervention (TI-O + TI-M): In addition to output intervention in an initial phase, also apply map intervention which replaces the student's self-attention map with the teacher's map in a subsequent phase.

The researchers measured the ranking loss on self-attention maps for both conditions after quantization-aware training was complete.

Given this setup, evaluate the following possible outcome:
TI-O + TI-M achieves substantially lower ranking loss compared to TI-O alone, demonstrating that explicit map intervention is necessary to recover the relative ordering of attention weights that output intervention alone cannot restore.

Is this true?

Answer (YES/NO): YES